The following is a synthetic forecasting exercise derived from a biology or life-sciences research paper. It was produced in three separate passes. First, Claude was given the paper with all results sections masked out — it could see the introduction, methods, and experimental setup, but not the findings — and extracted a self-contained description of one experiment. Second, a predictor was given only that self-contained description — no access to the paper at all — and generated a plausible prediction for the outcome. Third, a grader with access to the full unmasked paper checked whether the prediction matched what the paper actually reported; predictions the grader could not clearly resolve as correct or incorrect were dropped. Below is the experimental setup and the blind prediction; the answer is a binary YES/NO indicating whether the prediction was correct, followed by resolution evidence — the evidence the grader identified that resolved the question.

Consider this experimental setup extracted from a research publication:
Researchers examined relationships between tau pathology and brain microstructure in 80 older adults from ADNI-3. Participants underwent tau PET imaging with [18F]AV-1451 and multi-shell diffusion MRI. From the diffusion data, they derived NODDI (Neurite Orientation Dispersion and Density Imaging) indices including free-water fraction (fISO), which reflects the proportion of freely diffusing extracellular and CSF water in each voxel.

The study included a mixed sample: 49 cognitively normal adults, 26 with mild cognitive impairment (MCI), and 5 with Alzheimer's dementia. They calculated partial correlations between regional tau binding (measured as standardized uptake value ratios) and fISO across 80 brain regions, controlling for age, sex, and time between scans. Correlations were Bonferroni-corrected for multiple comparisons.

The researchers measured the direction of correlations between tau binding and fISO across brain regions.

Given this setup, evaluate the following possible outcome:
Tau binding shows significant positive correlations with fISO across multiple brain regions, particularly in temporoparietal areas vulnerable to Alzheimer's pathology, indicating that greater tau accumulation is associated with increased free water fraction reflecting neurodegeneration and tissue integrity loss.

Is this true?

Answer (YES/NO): YES